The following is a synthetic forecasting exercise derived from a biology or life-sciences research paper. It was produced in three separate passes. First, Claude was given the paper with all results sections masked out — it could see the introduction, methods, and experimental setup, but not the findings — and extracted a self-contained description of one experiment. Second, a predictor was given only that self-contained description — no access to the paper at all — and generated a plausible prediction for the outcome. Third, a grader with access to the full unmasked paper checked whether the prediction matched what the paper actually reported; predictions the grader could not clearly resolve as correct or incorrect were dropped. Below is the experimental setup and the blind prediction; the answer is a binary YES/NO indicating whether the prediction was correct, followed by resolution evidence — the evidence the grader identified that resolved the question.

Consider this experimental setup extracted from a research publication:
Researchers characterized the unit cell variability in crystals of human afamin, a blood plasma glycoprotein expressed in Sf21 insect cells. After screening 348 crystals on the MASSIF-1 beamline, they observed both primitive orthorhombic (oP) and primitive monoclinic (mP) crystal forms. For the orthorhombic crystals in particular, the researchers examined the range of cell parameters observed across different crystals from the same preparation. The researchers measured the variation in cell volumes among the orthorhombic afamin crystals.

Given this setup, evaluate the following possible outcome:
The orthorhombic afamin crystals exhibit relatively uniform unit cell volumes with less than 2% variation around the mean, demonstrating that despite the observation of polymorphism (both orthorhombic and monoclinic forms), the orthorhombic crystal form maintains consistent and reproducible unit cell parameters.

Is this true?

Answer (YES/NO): NO